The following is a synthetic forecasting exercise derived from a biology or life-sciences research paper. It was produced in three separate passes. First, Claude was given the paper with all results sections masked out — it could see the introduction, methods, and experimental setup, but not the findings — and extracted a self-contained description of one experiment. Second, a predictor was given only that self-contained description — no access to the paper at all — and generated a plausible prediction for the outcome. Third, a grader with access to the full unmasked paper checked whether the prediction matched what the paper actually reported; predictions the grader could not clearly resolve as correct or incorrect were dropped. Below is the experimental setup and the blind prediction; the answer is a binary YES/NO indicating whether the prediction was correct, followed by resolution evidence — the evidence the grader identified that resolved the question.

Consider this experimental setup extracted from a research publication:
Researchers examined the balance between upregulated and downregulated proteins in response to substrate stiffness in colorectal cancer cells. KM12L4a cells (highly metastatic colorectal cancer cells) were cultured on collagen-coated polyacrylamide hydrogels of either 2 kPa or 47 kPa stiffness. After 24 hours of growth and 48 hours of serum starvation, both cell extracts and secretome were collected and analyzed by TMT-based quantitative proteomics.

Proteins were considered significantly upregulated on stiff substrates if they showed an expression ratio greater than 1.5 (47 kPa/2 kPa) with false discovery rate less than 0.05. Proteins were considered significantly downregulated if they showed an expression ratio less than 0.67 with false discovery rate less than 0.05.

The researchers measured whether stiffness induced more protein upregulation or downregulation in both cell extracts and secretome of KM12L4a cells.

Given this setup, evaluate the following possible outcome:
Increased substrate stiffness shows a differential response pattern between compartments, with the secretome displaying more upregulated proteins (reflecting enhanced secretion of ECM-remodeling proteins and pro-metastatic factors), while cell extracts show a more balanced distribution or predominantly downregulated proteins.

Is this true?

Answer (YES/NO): NO